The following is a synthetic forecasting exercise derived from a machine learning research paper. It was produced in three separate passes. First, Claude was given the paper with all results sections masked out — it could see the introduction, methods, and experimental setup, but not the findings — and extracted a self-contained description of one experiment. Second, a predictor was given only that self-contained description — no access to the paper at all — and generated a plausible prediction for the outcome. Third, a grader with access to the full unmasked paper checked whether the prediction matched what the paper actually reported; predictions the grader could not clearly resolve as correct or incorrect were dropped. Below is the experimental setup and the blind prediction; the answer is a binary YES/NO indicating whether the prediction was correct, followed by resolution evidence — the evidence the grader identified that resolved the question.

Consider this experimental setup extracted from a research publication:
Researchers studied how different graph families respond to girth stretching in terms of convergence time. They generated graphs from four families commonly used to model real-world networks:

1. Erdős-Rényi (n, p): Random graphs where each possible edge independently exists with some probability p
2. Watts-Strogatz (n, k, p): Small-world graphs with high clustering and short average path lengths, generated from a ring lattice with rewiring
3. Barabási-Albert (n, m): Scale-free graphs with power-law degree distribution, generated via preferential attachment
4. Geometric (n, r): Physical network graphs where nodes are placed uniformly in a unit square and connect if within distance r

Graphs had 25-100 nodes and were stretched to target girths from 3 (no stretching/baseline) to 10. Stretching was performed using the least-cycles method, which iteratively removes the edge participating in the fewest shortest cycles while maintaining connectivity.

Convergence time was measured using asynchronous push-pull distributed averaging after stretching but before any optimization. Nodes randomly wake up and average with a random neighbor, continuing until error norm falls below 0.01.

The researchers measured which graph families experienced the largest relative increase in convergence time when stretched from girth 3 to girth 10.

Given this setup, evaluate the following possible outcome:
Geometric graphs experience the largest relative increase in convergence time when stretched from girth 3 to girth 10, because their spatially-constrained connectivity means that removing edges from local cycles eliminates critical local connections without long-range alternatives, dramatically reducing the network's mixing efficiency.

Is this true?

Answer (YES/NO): NO